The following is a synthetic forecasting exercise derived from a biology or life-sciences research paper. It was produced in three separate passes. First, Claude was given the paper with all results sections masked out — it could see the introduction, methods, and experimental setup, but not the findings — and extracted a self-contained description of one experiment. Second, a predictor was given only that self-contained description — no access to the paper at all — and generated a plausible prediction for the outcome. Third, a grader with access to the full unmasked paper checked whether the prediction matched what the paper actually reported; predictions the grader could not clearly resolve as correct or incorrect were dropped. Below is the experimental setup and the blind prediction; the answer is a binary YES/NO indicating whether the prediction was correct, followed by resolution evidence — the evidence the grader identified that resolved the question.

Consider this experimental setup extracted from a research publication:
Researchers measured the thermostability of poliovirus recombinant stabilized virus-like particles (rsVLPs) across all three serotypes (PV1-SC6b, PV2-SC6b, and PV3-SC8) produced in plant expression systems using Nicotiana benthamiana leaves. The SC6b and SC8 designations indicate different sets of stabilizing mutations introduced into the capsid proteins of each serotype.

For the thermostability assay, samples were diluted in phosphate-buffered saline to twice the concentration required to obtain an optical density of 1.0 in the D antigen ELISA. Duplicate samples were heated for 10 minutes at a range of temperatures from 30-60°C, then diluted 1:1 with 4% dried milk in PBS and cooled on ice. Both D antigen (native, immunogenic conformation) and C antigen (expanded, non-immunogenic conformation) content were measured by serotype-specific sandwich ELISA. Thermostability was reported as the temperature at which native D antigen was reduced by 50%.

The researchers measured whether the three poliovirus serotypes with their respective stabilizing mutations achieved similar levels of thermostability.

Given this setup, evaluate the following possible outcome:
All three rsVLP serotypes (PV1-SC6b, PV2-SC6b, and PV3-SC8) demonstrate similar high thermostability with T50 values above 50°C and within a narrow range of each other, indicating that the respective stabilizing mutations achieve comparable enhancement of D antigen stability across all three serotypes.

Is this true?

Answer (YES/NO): NO